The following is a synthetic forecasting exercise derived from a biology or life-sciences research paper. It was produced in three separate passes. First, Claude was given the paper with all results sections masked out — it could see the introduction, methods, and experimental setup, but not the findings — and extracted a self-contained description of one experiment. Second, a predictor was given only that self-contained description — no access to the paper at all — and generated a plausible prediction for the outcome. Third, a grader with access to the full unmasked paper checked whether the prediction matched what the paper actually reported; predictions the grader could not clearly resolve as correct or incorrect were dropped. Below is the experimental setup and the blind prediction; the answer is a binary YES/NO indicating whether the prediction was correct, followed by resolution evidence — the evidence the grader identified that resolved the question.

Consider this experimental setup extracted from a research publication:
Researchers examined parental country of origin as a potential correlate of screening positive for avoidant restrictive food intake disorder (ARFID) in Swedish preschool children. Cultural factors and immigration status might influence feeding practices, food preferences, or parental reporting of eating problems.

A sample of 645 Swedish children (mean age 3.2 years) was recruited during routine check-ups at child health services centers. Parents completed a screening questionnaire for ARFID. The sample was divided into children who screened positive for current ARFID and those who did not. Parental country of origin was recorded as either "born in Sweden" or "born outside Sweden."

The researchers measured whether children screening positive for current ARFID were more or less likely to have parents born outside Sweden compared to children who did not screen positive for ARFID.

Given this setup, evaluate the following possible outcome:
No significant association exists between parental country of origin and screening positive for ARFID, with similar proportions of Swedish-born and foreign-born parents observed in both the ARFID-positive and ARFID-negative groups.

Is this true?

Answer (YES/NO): NO